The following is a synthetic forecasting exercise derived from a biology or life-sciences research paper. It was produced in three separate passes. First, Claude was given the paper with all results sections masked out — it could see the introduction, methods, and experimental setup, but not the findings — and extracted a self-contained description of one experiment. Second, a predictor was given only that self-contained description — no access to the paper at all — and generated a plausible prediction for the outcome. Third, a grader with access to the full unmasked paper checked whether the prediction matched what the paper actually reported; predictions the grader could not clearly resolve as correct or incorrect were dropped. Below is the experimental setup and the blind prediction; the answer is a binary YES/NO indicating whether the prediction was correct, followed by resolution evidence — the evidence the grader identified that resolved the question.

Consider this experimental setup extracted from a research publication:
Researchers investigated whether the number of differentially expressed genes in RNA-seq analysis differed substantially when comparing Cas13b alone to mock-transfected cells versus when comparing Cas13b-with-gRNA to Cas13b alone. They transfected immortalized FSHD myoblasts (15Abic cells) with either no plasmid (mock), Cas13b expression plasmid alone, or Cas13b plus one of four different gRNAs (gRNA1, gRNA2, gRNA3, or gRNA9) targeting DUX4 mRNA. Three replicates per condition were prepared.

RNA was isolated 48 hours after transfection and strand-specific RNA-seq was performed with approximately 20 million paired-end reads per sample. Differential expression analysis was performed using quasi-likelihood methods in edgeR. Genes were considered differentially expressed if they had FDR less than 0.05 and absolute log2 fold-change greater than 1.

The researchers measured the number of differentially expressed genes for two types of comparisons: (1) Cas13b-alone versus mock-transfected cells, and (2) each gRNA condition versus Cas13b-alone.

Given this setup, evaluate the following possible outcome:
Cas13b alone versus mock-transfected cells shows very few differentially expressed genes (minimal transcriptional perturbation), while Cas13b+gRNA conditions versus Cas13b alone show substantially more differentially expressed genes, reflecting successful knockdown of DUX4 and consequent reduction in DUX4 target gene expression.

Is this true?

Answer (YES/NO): NO